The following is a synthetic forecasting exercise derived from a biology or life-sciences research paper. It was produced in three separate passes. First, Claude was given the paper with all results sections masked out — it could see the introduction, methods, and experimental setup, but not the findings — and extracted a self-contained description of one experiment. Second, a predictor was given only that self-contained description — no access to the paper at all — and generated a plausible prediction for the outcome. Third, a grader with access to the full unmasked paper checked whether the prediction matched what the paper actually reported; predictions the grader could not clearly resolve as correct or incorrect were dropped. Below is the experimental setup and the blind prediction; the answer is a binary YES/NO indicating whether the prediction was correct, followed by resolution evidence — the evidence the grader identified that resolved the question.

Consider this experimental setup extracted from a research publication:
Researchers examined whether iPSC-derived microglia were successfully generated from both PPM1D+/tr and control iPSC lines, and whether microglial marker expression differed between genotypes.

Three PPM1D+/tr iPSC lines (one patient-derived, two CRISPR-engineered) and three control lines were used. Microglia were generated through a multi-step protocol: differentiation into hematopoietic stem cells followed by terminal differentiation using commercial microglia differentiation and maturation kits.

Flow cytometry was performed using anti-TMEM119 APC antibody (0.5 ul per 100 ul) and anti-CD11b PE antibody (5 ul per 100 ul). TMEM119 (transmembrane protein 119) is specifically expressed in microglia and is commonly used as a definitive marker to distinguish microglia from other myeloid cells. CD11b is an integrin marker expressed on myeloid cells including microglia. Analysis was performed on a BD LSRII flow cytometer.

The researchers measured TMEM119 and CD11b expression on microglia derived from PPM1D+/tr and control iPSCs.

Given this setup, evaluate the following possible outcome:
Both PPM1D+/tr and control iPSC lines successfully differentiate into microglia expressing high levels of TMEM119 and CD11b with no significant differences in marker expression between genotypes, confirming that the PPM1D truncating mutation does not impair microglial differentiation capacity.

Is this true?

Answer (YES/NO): YES